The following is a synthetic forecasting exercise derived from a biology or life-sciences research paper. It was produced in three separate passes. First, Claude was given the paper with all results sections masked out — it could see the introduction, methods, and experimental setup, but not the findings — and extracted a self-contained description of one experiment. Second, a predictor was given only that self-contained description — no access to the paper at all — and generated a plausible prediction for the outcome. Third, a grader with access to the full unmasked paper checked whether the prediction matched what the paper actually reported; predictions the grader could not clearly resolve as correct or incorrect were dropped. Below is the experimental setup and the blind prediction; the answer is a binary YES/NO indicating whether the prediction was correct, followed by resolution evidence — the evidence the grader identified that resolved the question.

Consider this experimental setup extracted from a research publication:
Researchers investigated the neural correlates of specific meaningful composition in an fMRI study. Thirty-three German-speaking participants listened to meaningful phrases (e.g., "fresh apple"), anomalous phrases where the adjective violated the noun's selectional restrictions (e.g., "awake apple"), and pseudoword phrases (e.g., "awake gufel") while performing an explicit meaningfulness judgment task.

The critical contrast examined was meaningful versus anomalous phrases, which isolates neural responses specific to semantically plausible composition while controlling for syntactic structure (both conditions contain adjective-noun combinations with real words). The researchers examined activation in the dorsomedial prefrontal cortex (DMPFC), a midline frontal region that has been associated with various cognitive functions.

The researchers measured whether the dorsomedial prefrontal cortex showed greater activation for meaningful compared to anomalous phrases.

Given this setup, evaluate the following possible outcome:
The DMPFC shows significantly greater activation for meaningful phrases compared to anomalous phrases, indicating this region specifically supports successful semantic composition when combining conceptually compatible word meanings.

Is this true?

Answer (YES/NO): NO